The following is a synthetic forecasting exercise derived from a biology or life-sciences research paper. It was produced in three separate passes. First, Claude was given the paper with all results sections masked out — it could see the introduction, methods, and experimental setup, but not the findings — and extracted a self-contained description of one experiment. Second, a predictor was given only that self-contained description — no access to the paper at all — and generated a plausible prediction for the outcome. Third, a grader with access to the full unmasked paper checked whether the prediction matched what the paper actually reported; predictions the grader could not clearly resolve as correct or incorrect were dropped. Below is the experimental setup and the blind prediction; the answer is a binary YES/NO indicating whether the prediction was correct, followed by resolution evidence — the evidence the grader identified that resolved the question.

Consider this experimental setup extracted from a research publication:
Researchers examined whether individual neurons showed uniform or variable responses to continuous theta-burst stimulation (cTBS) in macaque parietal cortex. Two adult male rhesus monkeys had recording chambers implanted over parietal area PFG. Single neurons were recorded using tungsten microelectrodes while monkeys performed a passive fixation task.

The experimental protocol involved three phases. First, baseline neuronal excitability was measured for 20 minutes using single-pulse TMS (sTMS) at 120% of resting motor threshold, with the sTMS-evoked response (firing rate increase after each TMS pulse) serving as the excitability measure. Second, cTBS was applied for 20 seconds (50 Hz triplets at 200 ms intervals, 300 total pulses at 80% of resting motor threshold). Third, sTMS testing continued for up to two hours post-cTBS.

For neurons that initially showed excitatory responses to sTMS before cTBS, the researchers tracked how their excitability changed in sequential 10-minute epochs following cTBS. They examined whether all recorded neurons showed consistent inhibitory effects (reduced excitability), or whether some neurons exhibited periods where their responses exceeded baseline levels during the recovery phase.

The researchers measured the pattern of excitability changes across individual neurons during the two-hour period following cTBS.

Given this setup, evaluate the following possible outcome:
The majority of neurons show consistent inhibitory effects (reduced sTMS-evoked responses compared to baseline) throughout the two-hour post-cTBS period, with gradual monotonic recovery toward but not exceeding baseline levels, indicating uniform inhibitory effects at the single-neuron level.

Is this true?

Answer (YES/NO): NO